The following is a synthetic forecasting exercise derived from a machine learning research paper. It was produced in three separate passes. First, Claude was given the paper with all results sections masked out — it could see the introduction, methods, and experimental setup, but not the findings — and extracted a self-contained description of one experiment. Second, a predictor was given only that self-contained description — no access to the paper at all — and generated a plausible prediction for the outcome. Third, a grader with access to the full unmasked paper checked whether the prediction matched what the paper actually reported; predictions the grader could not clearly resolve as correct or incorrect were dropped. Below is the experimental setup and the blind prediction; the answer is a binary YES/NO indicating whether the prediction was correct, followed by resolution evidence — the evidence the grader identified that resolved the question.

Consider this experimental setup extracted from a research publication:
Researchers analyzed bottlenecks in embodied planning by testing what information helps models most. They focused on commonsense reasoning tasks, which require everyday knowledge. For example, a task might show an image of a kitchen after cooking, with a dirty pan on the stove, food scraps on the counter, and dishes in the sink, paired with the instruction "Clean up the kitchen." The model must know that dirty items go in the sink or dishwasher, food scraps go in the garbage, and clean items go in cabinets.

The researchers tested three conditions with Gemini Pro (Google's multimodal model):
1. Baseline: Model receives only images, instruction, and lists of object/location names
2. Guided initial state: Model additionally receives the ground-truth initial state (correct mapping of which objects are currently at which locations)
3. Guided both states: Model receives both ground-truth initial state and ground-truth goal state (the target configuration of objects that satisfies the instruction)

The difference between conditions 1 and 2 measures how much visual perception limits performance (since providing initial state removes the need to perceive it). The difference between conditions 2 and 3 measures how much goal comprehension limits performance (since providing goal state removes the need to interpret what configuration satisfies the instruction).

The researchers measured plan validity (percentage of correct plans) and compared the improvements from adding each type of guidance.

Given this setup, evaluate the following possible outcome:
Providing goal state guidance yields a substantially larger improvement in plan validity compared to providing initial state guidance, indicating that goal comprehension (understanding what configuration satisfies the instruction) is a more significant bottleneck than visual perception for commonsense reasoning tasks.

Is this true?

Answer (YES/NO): YES